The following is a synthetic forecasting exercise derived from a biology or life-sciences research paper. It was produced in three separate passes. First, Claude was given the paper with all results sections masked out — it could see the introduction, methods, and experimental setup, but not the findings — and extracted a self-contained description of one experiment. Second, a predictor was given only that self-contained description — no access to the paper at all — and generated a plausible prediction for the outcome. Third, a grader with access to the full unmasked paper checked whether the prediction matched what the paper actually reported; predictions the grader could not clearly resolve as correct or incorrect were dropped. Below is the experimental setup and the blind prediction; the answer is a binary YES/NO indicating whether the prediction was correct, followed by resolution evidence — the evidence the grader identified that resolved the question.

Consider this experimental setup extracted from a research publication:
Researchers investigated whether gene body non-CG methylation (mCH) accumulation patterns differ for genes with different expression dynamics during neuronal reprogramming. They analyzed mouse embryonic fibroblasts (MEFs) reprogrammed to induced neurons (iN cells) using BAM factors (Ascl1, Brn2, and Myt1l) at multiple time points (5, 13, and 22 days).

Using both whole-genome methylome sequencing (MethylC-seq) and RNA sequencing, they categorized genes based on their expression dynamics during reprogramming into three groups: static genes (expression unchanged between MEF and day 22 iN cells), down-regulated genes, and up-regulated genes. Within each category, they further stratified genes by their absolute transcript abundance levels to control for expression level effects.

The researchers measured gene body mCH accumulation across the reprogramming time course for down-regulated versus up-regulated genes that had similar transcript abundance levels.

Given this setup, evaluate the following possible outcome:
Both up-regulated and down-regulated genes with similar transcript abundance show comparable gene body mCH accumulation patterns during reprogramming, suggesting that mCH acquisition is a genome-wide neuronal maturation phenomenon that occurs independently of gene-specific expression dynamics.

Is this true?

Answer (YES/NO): NO